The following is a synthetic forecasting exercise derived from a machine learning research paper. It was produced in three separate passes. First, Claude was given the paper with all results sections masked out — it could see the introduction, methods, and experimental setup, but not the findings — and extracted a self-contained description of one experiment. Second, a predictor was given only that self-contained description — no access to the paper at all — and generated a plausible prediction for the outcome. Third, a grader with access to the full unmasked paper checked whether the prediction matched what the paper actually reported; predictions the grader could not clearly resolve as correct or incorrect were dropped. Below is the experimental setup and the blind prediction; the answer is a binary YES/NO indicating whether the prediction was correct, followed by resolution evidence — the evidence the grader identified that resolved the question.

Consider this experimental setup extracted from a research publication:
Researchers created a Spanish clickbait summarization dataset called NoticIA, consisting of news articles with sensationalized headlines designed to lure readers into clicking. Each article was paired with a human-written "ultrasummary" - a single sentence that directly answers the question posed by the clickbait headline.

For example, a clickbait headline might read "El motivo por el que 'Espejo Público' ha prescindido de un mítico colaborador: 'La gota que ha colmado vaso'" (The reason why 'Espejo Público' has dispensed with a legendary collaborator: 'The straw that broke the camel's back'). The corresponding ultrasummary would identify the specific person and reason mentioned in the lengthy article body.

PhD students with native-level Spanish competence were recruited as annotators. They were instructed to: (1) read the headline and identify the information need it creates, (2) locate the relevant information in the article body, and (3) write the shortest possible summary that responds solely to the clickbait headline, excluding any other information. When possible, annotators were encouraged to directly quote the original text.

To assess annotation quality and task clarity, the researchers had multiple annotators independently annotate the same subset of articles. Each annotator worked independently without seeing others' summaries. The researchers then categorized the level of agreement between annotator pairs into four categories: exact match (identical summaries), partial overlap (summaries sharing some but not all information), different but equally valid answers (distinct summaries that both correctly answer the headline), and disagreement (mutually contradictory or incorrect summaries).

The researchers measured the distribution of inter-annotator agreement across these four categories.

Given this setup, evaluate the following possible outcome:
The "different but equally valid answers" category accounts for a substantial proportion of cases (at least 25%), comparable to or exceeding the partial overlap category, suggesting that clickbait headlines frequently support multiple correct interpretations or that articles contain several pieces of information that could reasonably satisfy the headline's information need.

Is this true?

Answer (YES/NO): NO